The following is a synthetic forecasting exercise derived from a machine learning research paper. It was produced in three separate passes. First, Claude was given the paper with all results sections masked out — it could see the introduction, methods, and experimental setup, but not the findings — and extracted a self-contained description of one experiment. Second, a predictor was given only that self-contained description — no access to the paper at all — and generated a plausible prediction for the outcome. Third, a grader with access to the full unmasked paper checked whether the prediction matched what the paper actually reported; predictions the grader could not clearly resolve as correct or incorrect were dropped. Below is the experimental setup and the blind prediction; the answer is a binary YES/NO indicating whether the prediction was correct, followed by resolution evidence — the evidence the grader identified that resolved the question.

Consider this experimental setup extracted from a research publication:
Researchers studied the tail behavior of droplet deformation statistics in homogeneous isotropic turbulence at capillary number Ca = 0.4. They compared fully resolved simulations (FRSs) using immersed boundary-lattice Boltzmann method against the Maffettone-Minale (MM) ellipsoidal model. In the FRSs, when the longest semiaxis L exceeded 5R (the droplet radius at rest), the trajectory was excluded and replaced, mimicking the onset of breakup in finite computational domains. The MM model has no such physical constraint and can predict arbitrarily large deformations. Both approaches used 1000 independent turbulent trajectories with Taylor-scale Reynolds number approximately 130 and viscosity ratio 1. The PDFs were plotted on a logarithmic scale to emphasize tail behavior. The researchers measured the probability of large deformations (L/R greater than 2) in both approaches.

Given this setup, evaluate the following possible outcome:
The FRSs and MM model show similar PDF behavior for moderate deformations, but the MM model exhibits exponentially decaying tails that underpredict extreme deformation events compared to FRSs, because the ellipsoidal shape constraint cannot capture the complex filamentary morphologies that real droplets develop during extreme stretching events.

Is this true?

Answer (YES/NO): NO